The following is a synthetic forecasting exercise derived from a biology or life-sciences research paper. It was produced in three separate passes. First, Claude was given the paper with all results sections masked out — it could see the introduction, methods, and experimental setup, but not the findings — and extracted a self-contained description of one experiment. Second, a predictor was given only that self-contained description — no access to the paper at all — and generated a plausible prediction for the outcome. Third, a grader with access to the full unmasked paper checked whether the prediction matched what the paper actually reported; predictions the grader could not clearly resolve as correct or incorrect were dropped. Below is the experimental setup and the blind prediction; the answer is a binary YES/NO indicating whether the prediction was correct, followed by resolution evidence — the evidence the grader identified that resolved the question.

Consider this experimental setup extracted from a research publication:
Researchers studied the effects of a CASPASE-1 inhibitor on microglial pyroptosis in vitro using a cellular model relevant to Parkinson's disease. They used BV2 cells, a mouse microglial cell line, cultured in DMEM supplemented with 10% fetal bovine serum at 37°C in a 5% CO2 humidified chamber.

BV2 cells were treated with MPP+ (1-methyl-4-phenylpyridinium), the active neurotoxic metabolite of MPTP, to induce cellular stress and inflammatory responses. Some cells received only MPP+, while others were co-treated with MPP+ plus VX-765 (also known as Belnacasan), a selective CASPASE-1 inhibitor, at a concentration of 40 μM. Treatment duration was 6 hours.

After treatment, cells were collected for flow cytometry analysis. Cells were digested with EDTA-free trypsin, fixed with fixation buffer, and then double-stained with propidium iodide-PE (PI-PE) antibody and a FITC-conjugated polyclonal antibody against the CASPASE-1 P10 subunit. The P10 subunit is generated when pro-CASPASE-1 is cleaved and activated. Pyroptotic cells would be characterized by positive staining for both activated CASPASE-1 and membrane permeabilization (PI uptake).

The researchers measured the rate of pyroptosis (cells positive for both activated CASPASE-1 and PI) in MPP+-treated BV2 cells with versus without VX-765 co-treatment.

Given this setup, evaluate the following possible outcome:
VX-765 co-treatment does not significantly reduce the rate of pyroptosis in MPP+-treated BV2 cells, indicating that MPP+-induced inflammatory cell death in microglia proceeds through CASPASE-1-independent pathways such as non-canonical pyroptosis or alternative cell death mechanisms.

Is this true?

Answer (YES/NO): NO